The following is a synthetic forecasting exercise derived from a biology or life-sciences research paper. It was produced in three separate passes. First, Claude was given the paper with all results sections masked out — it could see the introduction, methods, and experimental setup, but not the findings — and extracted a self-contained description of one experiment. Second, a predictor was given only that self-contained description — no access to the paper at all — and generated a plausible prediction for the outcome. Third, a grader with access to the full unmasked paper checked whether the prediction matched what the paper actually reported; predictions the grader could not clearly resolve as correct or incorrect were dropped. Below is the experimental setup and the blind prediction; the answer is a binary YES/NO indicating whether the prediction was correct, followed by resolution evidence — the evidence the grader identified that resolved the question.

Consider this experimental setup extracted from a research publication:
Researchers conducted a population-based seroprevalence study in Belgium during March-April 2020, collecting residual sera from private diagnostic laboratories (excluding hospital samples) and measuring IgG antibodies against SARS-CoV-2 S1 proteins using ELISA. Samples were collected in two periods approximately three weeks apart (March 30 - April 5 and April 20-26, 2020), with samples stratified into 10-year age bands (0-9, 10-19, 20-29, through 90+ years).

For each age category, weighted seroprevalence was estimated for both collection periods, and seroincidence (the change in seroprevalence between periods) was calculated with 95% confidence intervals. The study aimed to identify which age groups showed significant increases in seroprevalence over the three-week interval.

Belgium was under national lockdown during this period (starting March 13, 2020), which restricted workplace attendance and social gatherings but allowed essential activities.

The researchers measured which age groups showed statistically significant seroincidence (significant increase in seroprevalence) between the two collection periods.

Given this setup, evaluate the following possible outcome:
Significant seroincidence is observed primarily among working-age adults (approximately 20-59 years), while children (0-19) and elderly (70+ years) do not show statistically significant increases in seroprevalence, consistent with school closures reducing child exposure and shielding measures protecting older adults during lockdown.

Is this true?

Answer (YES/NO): NO